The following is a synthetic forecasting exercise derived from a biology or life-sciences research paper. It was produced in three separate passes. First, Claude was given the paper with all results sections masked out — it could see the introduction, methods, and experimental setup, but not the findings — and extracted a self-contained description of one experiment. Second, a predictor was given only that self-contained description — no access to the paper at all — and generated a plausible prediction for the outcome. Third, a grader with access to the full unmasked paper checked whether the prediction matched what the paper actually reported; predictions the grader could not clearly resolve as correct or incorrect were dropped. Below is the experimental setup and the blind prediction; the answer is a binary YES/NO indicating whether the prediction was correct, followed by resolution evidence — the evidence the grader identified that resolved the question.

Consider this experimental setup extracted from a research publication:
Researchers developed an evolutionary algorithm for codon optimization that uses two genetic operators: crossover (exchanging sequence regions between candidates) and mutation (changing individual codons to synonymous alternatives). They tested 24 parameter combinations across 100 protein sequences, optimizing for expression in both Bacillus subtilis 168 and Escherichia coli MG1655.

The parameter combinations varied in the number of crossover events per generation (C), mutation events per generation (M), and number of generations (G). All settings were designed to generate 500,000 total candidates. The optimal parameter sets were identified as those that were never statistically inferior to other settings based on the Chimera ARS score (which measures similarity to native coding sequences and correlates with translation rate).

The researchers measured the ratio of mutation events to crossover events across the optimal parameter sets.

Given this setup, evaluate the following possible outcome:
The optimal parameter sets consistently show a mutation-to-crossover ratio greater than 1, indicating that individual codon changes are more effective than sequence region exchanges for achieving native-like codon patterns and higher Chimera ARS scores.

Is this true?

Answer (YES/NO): YES